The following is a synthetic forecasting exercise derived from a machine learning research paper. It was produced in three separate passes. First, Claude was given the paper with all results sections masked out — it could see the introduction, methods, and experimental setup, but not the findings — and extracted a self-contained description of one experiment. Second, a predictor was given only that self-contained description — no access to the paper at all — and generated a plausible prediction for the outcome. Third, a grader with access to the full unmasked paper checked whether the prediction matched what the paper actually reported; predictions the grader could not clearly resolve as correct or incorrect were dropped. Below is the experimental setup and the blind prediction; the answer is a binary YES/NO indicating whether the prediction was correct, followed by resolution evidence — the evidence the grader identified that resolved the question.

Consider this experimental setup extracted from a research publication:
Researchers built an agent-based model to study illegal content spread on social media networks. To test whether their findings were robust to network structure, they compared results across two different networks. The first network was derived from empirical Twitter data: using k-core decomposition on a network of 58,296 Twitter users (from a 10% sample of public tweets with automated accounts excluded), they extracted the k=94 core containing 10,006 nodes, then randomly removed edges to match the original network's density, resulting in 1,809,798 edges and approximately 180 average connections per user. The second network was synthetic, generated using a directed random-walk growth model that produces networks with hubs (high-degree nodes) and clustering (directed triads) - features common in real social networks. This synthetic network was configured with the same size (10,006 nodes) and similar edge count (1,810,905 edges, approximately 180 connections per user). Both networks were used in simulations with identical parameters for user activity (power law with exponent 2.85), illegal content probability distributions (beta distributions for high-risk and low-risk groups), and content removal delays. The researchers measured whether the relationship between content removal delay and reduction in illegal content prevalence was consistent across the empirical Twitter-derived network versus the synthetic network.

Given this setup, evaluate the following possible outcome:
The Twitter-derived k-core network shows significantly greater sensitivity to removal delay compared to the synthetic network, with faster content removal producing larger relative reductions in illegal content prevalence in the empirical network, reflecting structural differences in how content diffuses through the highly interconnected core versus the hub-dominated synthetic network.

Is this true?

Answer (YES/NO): NO